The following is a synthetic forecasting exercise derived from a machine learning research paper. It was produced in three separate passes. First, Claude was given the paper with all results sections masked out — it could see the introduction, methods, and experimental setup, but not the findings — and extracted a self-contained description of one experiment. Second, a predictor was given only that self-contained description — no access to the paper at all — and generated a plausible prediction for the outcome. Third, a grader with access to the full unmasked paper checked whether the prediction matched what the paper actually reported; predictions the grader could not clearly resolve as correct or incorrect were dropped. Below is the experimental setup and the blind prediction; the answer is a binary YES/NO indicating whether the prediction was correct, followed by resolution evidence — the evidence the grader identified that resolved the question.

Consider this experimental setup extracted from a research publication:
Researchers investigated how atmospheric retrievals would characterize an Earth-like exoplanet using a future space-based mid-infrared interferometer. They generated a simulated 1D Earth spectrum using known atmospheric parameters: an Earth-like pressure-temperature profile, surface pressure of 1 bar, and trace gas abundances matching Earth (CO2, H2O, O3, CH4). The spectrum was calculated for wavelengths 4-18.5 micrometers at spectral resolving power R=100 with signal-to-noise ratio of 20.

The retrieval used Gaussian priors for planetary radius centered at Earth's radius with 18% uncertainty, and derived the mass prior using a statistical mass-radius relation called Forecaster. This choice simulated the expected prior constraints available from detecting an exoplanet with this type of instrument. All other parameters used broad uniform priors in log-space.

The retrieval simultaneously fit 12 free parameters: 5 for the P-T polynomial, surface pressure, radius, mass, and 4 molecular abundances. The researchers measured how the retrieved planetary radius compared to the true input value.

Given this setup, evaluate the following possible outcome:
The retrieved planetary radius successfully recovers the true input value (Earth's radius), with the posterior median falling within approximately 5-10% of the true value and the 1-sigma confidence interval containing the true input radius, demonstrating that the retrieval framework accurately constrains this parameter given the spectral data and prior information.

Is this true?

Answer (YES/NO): NO